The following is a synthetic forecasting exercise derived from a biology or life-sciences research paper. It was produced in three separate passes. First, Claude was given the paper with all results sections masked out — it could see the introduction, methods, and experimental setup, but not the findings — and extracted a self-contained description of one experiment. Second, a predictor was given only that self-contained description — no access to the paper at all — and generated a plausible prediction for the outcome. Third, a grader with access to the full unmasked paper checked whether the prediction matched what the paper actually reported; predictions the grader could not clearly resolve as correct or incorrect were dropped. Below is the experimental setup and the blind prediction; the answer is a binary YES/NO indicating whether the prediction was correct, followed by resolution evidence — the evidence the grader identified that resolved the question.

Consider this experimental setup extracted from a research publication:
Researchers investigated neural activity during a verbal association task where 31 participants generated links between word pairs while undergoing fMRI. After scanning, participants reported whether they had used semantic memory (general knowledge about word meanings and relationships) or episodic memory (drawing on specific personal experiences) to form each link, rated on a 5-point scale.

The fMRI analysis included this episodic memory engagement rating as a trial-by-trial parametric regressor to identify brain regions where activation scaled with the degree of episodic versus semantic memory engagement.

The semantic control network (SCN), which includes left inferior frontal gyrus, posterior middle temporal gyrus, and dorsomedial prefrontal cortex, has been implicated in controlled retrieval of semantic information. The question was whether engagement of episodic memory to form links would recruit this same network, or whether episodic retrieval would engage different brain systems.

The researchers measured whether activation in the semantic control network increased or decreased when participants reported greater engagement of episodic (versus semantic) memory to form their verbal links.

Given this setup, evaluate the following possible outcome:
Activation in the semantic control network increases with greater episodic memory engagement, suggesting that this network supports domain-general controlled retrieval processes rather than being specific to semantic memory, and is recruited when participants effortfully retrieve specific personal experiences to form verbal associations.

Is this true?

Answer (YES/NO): NO